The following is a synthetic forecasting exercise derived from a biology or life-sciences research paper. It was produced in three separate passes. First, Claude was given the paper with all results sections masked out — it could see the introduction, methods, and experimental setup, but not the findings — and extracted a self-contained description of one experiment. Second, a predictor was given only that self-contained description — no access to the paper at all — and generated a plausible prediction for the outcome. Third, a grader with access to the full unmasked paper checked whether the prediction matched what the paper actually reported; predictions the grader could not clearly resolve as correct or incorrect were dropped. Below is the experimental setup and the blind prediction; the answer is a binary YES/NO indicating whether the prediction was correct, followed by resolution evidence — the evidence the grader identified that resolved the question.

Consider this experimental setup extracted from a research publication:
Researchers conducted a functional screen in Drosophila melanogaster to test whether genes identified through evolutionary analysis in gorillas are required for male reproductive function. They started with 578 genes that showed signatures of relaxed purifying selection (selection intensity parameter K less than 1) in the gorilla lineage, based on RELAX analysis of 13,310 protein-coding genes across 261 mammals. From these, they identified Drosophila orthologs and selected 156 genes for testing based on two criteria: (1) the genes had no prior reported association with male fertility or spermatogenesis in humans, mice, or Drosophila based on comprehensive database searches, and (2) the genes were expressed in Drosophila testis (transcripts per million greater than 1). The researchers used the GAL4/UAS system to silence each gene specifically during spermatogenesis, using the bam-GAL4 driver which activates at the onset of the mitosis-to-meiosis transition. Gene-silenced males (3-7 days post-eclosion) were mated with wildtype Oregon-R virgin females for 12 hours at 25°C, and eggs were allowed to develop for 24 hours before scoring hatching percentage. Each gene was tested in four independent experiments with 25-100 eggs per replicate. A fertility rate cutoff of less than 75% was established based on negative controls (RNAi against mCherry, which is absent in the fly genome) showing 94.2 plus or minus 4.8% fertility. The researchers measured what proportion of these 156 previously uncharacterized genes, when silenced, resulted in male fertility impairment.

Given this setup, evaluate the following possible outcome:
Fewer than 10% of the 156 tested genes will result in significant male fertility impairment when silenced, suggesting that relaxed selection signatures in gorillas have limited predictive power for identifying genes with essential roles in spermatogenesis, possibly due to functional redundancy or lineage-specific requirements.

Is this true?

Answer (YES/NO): NO